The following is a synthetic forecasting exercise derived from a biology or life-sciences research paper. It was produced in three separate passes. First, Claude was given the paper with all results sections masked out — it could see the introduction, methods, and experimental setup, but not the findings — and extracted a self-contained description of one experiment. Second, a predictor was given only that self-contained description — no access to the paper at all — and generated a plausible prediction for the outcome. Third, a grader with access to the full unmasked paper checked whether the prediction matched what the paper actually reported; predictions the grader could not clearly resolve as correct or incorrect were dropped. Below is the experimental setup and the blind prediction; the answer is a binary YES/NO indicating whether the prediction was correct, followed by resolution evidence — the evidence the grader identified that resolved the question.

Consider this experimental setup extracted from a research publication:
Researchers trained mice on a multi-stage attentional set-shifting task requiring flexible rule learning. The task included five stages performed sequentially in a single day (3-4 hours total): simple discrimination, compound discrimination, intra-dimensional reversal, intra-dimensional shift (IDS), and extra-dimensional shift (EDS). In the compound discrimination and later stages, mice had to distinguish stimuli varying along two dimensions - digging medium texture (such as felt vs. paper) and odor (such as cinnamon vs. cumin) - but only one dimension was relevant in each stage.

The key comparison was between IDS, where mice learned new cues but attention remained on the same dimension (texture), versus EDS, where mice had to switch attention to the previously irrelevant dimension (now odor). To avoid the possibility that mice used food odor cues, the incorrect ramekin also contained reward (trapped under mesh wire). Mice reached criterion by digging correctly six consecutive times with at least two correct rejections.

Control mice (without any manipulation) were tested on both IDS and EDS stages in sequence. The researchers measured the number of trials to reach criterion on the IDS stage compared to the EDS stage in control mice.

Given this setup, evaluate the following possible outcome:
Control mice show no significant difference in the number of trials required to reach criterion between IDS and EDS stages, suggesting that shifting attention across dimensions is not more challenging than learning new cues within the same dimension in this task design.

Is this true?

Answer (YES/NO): NO